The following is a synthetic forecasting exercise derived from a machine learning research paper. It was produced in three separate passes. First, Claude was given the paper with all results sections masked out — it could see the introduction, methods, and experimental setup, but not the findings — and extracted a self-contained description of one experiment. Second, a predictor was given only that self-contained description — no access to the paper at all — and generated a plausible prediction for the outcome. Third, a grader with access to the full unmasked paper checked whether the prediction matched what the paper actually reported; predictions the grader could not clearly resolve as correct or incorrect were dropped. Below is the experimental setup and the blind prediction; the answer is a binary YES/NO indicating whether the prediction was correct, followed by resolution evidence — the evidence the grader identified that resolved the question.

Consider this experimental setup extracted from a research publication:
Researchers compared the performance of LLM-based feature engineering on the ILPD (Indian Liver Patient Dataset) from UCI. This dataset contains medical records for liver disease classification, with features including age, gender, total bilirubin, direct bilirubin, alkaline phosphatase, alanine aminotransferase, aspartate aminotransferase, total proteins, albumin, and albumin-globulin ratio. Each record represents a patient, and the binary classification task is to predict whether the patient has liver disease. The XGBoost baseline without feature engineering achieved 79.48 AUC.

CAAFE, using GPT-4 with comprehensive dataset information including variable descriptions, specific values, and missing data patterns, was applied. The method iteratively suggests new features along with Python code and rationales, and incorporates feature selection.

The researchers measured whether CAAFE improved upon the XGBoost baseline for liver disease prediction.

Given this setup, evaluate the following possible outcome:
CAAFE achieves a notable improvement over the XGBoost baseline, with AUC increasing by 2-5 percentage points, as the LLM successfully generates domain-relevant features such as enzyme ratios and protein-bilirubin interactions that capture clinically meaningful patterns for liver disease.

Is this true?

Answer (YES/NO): NO